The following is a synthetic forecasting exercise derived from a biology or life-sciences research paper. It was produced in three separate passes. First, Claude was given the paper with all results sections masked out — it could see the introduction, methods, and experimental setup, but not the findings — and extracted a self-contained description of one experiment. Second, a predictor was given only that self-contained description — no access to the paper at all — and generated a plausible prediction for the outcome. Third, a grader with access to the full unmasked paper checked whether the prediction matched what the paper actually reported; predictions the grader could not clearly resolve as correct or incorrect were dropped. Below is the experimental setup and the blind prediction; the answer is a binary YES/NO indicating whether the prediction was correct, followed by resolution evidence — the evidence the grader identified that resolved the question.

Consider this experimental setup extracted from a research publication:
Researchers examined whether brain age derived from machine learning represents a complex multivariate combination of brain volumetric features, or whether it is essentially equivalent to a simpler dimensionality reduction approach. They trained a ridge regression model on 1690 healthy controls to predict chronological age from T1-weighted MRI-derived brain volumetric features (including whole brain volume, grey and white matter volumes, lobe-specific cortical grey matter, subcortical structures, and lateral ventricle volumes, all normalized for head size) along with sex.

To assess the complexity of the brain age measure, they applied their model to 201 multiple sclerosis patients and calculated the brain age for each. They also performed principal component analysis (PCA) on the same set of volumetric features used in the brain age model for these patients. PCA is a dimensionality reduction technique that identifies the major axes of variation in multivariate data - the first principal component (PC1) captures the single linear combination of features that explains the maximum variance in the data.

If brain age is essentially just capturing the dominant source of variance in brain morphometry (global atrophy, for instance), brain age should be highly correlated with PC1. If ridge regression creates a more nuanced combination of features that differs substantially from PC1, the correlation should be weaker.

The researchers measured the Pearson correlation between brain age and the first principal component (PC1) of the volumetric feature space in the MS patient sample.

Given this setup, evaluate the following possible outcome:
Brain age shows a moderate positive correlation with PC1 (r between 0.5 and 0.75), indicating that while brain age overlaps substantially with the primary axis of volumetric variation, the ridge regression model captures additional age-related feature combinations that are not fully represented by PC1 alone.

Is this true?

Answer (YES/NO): NO